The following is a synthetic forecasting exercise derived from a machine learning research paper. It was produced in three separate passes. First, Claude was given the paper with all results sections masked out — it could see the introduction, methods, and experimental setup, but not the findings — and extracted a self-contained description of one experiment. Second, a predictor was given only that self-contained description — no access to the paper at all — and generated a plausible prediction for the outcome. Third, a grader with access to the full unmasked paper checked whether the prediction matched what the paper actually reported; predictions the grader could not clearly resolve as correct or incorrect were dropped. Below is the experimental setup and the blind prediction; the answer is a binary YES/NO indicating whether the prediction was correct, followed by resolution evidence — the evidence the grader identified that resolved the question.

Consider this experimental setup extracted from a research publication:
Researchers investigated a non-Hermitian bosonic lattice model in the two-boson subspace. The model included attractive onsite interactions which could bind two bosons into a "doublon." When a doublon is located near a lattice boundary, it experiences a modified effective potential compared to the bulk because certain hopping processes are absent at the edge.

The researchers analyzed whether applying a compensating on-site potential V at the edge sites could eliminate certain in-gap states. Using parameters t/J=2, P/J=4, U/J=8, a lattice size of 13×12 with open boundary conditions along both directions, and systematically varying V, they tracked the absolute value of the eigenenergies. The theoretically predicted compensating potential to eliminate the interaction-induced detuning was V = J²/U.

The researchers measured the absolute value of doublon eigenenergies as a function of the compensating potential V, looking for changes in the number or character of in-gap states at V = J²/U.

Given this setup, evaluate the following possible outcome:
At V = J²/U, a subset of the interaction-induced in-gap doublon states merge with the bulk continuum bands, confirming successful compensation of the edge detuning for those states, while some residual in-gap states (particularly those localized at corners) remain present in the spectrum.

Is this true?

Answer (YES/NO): NO